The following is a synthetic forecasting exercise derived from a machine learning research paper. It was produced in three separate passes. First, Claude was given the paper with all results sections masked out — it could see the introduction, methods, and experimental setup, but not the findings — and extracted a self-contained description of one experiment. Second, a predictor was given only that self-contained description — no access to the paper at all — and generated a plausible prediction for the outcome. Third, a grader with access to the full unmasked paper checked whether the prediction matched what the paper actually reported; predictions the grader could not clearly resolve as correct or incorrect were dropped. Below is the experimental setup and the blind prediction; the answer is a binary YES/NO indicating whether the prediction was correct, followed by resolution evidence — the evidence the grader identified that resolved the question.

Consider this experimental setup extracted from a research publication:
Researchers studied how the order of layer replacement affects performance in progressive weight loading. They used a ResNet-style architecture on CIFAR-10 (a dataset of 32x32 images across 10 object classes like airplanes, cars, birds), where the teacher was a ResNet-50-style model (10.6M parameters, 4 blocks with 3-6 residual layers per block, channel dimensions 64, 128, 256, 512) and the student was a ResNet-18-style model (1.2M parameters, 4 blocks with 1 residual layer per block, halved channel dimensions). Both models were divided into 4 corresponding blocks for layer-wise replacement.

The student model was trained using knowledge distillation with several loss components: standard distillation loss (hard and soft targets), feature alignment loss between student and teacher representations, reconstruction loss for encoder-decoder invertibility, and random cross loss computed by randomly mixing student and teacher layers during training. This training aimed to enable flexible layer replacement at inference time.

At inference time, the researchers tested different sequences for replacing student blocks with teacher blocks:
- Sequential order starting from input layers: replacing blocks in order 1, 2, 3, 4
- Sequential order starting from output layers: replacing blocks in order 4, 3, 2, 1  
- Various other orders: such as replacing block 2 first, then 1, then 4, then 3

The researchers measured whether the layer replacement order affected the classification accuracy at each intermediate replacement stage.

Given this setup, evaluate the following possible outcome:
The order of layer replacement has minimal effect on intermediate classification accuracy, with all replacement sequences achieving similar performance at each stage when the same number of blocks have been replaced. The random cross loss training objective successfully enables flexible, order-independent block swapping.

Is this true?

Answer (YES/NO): NO